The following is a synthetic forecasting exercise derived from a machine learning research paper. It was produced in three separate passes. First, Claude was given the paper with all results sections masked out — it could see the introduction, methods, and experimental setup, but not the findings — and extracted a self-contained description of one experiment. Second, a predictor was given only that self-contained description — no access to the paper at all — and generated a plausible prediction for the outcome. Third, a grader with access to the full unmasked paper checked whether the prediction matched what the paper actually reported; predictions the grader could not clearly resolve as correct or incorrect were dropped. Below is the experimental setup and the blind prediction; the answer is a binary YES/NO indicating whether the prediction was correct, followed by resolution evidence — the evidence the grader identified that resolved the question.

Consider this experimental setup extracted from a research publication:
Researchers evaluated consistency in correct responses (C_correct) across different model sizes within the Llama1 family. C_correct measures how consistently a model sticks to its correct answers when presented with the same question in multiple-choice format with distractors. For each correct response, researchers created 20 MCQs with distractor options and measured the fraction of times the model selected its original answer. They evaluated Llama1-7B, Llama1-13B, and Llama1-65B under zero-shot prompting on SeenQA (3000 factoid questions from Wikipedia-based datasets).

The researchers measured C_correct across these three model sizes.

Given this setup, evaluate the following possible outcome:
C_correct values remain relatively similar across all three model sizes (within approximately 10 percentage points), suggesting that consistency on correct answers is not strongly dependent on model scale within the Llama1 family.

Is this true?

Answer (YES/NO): NO